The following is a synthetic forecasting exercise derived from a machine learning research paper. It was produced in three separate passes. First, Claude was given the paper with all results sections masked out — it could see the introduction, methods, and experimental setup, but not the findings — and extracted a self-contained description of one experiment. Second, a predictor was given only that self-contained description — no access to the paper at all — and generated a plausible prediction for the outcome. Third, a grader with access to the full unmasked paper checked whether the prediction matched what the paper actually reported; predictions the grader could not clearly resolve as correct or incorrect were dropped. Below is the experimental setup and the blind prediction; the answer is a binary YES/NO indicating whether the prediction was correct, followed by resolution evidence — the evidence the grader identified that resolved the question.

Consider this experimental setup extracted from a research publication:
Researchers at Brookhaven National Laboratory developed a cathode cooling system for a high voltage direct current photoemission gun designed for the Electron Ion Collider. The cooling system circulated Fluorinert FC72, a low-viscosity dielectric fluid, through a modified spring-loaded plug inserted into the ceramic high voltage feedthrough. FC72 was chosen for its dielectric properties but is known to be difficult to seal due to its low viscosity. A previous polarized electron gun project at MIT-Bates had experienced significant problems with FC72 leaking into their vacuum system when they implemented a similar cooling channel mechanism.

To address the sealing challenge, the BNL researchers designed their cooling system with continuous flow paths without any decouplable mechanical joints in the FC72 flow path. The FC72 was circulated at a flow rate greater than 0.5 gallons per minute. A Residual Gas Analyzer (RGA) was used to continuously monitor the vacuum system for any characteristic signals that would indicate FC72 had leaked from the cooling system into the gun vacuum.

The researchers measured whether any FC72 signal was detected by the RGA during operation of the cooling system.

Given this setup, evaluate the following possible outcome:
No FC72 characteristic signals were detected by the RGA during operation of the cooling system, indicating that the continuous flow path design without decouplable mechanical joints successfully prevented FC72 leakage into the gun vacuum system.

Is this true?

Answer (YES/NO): YES